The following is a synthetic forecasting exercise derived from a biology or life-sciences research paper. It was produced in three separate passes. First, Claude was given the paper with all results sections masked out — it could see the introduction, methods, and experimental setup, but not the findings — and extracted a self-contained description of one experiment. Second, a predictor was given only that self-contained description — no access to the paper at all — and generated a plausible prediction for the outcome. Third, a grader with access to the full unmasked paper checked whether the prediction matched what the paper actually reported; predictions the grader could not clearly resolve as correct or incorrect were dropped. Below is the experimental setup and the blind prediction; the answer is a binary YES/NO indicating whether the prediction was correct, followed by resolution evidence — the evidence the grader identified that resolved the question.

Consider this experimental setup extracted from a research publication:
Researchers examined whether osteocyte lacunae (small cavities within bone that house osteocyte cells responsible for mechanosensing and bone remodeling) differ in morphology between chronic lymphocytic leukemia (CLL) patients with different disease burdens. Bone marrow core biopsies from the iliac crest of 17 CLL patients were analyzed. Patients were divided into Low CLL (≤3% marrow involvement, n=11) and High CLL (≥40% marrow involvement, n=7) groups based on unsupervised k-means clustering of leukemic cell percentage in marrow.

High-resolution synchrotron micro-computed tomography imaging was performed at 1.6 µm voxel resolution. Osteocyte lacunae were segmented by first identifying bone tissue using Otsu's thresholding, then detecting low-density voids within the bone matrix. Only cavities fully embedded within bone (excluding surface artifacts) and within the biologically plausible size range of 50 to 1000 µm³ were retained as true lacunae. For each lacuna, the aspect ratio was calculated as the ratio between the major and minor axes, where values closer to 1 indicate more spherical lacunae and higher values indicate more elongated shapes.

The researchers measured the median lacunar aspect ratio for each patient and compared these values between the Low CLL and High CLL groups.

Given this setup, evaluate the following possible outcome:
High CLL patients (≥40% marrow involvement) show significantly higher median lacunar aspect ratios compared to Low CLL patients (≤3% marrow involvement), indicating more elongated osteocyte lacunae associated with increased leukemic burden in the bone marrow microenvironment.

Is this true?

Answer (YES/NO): NO